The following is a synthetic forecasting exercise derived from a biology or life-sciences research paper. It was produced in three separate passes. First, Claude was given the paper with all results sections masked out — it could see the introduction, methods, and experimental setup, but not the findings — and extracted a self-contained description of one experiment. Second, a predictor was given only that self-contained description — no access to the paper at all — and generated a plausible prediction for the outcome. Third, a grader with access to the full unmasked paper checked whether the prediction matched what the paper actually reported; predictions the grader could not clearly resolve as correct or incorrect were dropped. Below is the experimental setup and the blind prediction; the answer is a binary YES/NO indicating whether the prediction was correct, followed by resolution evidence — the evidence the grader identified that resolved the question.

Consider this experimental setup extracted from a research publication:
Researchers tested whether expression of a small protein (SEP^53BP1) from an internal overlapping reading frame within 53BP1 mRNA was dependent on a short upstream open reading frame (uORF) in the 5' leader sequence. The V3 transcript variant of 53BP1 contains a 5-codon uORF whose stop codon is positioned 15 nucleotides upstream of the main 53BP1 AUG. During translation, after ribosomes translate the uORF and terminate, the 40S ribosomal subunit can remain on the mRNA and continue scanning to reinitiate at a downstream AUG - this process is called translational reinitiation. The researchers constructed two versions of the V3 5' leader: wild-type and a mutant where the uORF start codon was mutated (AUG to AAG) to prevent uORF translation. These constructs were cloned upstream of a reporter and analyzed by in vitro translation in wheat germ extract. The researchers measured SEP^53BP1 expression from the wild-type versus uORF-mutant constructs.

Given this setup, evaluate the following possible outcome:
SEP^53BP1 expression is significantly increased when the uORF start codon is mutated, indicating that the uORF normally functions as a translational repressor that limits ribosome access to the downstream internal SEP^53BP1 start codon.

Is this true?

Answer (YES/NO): NO